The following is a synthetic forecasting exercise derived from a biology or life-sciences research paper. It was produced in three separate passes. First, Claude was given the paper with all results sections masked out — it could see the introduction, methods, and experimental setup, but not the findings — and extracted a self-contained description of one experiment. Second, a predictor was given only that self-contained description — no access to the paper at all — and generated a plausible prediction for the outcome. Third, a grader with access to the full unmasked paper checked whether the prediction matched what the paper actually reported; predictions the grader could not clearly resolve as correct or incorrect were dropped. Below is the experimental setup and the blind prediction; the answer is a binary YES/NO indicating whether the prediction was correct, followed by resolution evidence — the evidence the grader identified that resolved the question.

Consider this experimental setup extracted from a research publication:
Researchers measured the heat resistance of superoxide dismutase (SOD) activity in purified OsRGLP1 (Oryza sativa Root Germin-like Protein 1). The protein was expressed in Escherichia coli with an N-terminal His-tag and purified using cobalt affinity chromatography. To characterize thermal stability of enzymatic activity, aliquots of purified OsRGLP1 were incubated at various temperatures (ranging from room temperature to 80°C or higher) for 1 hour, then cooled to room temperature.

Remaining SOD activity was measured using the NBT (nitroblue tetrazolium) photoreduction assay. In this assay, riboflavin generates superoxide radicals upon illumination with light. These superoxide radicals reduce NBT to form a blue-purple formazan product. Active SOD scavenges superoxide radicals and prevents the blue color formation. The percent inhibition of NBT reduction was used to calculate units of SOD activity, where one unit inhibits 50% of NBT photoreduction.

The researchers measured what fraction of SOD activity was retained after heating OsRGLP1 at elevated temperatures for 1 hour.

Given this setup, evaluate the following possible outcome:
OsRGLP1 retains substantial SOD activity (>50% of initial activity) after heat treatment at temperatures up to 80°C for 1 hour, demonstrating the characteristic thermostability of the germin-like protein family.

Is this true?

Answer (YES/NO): NO